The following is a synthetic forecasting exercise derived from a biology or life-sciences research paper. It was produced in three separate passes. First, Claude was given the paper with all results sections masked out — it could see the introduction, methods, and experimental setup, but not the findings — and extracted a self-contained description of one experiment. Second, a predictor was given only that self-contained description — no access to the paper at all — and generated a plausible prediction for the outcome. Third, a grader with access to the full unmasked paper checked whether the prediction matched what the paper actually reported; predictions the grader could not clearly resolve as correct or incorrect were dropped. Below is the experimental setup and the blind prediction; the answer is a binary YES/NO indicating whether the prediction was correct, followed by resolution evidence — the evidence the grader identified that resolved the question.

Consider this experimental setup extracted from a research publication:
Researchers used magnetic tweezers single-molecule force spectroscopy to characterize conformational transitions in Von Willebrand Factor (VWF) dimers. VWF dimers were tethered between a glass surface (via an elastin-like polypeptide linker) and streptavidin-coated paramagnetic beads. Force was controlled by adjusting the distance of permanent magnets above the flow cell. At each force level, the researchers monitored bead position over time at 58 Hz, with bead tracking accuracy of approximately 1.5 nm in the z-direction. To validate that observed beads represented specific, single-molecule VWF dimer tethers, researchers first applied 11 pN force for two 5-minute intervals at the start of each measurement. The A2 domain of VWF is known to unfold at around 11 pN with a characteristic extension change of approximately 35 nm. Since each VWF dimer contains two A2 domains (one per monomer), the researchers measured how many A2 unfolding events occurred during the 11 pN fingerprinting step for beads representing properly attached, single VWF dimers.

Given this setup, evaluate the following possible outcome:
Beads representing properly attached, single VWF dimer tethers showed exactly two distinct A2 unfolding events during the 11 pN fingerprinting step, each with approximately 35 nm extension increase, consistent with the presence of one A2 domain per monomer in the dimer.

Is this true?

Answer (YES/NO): YES